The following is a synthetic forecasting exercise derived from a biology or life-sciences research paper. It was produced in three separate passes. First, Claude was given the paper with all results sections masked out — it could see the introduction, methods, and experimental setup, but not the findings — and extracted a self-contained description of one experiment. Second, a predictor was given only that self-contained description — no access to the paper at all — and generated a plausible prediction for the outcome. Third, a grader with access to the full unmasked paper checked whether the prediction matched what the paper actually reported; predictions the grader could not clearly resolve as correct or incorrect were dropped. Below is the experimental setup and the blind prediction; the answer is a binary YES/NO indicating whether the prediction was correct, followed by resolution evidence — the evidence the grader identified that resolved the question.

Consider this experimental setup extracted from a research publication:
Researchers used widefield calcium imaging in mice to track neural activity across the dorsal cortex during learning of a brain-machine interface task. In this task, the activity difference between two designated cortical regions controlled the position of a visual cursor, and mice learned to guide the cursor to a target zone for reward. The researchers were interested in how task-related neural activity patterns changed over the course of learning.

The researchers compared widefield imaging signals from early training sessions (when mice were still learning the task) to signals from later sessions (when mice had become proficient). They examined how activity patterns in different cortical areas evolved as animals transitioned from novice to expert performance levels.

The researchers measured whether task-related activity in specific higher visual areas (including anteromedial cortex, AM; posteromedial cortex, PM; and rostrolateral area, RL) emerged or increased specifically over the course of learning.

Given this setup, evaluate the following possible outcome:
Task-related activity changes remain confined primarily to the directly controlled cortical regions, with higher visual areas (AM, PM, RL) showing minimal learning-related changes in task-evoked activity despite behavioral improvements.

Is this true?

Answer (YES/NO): NO